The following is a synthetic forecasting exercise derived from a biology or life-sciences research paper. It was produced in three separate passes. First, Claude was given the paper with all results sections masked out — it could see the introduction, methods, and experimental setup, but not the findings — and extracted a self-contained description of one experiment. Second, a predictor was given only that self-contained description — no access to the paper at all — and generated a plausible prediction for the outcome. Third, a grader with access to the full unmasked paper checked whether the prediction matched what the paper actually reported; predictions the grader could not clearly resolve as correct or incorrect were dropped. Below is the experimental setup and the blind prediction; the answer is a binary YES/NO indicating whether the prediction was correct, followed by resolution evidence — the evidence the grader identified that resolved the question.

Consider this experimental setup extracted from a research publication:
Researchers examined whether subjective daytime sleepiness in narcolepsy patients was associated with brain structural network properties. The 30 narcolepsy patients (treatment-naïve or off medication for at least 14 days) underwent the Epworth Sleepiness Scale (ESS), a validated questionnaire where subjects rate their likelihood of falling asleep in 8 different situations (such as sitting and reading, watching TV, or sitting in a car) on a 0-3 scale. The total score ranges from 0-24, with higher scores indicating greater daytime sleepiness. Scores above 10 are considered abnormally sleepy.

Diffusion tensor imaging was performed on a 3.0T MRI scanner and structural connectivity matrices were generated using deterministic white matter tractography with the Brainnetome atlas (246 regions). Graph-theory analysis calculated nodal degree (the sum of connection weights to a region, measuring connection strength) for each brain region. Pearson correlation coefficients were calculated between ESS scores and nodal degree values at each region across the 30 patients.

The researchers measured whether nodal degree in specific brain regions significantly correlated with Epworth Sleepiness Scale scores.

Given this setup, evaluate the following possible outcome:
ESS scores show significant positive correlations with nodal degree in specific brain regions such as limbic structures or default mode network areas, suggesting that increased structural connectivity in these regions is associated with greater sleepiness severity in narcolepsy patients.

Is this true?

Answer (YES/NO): NO